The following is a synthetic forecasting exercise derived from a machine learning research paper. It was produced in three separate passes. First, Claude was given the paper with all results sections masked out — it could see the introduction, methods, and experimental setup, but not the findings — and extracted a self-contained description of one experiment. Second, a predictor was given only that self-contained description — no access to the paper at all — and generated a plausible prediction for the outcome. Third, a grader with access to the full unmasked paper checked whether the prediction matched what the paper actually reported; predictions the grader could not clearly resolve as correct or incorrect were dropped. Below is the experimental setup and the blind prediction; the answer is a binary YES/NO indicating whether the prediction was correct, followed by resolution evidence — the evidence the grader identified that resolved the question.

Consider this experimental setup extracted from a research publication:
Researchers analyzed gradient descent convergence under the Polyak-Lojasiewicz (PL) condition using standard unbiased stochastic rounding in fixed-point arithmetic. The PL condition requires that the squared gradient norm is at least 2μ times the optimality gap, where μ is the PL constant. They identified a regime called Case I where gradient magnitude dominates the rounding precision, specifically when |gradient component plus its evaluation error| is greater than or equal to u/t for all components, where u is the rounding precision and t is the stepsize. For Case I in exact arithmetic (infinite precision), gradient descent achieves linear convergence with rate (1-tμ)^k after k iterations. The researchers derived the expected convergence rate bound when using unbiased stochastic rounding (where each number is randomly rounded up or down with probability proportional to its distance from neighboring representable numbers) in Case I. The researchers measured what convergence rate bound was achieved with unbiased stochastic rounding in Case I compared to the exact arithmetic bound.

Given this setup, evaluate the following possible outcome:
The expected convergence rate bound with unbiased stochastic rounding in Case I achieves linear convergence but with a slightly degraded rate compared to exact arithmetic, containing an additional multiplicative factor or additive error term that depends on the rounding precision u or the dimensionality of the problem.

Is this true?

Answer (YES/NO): NO